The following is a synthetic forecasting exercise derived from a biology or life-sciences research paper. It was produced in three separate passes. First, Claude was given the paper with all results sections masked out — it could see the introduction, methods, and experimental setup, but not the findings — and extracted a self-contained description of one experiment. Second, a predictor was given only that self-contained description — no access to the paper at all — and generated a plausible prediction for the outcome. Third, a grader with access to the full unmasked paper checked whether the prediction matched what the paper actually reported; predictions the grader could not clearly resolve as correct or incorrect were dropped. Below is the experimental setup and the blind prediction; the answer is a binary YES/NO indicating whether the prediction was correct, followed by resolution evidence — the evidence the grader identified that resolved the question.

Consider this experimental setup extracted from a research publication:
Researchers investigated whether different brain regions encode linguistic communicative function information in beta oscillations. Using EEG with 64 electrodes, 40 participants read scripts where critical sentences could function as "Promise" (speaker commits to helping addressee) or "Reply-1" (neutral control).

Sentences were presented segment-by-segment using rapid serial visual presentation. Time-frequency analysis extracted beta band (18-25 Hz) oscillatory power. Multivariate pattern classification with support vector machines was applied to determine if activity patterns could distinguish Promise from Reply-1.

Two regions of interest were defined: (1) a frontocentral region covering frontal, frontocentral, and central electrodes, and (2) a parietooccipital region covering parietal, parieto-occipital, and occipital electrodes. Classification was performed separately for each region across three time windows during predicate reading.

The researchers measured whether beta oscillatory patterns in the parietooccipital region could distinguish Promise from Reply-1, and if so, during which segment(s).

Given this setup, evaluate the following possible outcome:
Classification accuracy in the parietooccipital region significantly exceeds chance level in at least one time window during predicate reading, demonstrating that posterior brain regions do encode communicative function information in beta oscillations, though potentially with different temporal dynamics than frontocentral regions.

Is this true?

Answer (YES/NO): YES